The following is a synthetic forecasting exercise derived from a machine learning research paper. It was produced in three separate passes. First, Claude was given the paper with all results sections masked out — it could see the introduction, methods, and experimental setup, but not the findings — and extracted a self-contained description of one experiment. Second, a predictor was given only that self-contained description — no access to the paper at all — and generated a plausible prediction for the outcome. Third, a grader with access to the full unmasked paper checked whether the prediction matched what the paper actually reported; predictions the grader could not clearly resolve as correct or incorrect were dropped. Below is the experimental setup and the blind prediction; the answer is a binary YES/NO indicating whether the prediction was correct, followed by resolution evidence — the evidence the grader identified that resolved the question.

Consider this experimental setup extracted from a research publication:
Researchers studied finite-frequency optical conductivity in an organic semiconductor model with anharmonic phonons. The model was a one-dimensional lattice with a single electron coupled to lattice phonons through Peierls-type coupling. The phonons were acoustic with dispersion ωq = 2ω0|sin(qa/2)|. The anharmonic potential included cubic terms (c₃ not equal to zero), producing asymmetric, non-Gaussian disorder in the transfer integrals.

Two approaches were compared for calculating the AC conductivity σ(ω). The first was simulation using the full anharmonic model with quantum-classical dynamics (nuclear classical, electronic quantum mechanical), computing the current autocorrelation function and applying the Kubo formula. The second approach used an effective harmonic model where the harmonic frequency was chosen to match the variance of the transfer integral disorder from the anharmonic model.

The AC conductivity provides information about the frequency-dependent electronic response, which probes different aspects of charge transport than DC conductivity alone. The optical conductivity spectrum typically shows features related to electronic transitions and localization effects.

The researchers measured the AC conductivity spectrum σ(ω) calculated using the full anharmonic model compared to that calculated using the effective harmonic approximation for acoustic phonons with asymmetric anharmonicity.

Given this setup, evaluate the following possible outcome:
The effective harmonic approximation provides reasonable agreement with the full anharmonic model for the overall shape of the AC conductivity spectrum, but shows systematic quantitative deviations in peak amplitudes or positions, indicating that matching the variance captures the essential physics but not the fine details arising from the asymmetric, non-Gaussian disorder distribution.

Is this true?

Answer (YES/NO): NO